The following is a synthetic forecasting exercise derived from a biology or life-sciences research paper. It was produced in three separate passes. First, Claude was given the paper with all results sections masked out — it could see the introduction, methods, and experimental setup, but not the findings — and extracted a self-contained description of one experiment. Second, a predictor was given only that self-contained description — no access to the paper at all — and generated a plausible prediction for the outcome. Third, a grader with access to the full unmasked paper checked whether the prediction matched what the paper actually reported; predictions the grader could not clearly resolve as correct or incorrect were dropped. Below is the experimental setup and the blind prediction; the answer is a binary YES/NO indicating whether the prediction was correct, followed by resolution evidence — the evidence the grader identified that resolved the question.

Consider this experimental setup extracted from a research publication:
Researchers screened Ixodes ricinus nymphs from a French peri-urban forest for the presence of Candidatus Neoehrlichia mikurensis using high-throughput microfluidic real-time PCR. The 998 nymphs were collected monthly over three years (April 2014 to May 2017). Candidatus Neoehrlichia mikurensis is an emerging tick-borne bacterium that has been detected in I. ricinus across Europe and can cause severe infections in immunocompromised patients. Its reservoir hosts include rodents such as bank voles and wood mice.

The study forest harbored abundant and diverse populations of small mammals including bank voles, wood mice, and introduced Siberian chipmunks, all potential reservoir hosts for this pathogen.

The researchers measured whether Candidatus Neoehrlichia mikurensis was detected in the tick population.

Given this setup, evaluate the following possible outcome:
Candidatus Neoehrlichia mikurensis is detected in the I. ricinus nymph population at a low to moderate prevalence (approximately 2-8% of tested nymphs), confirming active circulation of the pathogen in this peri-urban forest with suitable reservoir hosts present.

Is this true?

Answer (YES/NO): NO